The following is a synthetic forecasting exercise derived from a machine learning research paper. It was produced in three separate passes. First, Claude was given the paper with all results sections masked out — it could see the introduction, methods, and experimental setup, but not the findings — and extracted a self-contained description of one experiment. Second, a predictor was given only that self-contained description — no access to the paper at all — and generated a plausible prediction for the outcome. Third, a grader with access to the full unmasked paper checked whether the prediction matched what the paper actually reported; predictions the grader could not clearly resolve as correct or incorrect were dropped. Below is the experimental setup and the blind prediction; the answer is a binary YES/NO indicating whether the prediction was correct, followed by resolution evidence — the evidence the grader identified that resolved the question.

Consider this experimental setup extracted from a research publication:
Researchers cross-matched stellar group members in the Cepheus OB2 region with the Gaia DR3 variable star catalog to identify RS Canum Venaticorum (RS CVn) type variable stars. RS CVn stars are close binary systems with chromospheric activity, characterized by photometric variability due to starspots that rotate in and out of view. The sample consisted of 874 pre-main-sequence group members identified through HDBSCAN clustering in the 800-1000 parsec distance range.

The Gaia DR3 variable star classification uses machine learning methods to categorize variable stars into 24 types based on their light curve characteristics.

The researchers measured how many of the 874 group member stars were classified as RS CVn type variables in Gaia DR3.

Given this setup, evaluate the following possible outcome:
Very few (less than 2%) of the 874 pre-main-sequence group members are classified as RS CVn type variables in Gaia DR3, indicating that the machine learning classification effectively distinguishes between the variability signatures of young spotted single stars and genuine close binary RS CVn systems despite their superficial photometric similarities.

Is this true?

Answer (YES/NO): NO